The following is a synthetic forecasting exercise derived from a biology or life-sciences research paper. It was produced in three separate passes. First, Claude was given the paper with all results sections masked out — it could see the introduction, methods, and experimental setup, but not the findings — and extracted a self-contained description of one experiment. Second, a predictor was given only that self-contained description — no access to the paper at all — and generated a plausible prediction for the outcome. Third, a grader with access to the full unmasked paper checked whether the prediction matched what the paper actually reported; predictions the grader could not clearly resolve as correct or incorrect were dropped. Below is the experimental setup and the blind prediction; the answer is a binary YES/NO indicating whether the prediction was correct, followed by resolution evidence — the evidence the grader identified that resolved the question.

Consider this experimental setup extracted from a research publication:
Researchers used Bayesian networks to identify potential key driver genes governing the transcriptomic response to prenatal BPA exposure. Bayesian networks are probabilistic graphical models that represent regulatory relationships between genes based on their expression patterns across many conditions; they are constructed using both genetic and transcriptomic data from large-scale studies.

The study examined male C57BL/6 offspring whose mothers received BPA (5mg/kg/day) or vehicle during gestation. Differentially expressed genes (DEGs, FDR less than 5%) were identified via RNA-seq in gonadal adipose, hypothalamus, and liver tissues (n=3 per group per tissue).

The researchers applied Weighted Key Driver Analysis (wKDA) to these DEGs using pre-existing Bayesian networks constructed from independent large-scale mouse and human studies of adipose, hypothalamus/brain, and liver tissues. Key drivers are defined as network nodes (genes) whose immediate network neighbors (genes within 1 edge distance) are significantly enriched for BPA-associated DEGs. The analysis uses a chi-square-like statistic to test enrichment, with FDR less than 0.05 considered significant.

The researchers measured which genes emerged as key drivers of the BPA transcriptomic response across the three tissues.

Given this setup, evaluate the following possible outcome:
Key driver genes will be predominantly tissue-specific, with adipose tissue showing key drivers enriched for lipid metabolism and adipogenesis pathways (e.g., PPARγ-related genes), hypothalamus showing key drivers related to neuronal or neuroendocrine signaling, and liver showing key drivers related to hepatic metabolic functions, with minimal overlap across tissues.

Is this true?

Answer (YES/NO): NO